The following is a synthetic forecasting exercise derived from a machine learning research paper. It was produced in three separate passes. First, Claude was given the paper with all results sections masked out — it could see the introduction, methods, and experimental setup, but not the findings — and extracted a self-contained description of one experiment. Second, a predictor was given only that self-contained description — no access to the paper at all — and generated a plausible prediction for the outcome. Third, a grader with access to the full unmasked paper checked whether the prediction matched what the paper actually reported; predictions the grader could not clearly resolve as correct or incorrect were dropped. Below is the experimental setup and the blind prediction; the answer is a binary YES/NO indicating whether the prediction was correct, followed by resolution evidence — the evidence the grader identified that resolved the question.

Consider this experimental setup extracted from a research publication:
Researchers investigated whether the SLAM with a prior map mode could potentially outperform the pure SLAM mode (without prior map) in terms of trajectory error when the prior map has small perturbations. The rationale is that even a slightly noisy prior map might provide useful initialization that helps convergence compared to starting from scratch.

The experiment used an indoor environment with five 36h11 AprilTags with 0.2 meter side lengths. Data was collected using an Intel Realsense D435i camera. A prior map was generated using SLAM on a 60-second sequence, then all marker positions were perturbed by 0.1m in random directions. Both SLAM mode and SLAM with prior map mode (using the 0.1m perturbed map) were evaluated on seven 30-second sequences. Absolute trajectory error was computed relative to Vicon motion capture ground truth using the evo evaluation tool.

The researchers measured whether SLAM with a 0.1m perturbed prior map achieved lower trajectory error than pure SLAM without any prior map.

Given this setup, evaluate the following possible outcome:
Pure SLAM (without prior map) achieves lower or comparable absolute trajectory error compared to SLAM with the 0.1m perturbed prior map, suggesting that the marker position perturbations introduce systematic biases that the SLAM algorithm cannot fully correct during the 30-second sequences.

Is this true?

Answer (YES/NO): NO